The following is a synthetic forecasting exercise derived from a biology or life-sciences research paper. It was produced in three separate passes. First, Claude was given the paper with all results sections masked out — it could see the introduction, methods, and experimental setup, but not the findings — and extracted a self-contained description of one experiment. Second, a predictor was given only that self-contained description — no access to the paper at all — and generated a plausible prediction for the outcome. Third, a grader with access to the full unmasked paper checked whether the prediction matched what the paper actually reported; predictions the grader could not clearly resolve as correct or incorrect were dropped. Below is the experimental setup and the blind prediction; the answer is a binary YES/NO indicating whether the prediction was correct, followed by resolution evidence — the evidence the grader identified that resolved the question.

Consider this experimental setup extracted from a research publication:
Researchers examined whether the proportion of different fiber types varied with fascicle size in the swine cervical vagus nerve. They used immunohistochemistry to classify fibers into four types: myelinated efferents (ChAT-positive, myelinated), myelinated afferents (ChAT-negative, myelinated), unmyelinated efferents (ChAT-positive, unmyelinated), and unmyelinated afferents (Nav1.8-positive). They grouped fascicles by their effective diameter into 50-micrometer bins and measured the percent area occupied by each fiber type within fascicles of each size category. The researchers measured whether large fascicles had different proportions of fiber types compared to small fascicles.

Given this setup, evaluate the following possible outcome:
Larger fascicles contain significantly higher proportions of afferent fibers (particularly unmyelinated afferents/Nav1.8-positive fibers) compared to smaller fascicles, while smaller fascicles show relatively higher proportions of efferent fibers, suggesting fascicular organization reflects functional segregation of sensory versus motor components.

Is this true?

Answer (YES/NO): NO